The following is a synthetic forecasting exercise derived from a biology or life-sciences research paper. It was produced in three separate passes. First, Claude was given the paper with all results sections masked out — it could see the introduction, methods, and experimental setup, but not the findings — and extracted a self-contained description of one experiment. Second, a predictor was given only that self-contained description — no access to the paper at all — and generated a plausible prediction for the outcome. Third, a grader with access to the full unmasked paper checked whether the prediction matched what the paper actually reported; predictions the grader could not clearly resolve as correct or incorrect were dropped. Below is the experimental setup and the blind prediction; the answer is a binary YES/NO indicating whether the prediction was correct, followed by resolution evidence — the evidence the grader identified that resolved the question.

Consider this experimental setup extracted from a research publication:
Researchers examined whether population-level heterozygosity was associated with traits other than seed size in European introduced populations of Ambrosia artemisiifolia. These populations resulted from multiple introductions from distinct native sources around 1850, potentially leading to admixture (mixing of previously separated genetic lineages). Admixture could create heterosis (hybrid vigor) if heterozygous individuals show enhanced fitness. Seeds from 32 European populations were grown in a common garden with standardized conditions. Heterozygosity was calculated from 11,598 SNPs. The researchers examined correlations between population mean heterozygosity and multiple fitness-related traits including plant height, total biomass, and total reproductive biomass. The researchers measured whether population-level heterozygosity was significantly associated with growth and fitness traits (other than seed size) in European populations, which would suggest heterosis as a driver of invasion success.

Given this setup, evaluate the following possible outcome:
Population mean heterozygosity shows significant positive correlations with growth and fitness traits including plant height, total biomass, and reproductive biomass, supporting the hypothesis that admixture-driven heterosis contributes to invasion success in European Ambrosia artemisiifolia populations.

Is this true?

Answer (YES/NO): NO